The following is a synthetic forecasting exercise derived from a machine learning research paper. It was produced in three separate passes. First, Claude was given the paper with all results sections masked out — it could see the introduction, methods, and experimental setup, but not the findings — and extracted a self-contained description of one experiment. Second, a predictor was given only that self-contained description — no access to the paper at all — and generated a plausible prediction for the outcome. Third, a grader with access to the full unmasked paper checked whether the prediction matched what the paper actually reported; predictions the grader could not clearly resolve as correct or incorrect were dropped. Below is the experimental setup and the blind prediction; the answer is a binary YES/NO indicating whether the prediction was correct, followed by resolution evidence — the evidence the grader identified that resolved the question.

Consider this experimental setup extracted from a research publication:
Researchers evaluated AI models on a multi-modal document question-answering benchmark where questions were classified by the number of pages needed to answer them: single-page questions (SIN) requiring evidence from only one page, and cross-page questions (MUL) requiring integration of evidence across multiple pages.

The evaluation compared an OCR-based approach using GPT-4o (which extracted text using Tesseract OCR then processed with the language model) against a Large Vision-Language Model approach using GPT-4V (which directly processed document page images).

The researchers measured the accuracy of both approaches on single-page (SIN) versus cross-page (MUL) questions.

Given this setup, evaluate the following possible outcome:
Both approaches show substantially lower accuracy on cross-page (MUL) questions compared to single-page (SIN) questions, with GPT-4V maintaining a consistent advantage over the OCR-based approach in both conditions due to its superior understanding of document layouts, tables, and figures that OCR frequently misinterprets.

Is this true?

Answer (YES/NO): NO